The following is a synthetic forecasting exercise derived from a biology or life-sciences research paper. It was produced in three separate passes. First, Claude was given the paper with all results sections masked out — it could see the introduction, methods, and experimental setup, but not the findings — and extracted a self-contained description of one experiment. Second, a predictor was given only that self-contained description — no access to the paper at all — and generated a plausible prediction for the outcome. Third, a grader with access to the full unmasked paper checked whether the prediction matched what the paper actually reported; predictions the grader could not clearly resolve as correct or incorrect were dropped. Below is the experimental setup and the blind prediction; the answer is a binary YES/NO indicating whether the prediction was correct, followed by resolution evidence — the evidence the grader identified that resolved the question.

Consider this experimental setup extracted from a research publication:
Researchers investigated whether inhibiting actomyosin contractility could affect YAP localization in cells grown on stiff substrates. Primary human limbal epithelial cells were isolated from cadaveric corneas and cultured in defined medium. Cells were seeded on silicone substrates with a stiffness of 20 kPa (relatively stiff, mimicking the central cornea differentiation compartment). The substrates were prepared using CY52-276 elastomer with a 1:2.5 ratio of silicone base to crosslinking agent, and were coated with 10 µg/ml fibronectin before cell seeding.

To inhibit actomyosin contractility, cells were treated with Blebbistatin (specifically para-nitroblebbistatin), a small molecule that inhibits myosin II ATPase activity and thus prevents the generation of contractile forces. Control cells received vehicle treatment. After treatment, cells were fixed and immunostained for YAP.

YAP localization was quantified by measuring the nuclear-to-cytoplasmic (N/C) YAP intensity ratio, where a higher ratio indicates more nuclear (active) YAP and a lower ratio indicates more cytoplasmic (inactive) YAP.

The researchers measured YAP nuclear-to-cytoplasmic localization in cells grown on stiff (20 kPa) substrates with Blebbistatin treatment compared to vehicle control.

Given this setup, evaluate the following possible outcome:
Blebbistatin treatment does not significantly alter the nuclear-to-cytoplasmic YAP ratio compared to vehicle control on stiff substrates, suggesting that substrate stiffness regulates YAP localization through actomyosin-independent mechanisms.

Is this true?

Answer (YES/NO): NO